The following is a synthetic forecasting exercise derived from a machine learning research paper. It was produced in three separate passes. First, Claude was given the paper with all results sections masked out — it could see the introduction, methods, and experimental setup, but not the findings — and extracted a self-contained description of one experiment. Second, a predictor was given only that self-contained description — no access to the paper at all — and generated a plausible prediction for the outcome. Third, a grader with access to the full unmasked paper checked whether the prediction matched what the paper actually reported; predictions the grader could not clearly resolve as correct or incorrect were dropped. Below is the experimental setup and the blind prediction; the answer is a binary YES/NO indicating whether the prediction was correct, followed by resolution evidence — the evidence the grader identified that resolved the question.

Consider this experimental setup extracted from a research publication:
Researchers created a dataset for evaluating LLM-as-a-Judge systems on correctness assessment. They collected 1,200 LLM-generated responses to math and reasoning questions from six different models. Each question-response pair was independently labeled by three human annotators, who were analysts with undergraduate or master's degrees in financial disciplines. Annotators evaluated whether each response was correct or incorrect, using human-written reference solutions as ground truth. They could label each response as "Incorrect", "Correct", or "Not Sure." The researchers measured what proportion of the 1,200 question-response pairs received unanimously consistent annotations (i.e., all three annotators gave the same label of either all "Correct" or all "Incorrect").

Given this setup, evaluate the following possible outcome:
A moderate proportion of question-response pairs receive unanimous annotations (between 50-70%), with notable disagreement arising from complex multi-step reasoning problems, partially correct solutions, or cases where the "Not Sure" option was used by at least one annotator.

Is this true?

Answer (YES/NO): YES